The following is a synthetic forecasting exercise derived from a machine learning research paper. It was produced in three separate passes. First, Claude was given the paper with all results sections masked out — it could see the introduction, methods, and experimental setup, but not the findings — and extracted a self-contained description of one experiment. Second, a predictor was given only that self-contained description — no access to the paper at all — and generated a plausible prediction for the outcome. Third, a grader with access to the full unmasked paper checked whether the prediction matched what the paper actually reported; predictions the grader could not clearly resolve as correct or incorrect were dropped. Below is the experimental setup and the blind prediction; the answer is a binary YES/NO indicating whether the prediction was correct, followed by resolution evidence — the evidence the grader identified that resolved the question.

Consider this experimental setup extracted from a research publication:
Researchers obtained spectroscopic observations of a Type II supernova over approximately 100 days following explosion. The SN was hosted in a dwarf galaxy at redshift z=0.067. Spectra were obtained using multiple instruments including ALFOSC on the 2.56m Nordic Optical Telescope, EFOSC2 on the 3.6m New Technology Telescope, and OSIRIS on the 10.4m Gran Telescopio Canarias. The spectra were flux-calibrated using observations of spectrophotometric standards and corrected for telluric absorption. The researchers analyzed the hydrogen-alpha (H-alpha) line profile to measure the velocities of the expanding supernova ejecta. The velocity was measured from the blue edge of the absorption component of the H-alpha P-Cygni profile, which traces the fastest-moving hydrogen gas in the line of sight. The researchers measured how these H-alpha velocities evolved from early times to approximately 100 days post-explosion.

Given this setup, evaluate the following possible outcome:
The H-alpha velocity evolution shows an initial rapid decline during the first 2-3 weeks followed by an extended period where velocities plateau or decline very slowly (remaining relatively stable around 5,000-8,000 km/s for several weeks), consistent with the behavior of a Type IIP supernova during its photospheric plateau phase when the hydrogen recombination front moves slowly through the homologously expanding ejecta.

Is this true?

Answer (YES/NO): NO